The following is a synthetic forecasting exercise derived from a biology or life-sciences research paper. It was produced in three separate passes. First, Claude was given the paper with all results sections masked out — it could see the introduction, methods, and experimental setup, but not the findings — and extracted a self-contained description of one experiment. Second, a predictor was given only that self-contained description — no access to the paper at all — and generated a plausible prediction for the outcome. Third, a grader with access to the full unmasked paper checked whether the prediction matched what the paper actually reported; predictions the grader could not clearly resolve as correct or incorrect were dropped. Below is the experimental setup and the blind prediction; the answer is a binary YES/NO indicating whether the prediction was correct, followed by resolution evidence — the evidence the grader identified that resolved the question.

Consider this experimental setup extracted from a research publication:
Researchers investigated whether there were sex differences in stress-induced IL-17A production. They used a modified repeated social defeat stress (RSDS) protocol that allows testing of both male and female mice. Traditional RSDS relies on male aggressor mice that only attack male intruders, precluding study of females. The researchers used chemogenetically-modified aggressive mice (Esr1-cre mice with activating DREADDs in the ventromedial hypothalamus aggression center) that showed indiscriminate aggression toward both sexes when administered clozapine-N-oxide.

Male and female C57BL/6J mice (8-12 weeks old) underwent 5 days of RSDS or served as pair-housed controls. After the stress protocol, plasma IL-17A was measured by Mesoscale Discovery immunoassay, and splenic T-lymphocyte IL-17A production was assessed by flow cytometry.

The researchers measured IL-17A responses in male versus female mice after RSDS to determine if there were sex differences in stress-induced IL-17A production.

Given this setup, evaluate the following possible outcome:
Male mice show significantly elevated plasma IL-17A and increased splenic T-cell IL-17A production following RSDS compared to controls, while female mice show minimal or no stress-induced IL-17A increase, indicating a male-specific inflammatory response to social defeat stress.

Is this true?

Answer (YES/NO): NO